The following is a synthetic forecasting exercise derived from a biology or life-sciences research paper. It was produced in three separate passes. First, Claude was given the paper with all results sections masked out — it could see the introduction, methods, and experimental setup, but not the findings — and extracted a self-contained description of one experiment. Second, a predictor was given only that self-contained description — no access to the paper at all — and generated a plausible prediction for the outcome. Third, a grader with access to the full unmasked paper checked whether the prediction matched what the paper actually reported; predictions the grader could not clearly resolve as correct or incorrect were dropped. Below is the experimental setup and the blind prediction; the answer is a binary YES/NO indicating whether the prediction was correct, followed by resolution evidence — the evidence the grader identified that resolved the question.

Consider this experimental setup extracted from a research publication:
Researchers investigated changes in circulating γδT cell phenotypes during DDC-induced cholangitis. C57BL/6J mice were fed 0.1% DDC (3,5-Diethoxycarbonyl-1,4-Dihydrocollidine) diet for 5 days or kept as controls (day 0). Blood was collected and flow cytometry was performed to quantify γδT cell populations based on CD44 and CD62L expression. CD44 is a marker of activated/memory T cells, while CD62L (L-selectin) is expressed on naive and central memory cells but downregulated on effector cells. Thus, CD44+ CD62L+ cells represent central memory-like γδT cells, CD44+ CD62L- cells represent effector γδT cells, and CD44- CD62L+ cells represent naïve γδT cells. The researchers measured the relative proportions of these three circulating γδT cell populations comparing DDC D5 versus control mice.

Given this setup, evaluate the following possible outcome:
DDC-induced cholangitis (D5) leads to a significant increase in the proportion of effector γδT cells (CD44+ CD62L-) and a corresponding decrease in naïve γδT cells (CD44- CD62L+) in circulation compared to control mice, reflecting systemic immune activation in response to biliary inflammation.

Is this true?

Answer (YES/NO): YES